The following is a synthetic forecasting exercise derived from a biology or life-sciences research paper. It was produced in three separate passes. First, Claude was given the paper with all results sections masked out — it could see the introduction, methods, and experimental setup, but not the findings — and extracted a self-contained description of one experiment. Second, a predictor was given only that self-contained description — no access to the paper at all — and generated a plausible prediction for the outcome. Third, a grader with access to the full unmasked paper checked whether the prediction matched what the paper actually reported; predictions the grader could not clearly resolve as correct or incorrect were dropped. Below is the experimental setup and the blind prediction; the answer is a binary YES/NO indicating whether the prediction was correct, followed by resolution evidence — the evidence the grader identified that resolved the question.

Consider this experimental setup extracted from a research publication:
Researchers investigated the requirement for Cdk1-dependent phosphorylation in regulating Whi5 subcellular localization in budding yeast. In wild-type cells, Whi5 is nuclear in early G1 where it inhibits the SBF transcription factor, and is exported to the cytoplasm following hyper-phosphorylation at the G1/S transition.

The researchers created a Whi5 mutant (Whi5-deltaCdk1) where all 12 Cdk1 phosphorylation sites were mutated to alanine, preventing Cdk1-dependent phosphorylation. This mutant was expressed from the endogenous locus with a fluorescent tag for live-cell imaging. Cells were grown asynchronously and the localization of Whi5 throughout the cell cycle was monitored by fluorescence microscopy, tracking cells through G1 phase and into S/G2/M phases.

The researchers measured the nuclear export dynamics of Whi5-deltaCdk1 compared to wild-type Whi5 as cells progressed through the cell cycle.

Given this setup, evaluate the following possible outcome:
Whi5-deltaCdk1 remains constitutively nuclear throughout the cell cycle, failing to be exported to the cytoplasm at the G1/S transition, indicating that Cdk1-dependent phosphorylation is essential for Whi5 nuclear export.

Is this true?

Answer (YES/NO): YES